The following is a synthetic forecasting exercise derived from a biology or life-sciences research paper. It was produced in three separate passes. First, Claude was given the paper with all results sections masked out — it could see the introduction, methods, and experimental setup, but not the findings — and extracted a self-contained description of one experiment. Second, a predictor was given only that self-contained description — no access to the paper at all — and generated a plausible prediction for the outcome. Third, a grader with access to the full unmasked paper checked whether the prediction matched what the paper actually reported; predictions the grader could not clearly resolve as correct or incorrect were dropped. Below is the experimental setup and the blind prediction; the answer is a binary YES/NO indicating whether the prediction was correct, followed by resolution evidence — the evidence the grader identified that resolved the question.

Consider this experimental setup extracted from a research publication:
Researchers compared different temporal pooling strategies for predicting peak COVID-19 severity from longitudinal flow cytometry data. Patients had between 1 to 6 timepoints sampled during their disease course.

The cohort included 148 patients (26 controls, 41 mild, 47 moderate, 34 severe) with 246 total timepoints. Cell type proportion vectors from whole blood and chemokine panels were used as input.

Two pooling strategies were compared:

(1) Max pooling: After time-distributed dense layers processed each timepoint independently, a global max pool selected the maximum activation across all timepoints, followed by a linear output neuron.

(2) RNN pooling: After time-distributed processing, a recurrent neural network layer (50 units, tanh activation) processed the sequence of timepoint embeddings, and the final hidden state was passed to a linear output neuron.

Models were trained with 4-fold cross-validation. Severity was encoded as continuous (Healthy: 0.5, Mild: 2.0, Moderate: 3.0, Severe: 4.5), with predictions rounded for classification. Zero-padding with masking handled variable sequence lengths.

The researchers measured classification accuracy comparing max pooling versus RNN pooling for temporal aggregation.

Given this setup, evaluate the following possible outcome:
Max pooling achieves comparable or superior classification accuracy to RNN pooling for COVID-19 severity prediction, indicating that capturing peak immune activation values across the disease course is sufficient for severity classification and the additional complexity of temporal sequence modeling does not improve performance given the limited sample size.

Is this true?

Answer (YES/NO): YES